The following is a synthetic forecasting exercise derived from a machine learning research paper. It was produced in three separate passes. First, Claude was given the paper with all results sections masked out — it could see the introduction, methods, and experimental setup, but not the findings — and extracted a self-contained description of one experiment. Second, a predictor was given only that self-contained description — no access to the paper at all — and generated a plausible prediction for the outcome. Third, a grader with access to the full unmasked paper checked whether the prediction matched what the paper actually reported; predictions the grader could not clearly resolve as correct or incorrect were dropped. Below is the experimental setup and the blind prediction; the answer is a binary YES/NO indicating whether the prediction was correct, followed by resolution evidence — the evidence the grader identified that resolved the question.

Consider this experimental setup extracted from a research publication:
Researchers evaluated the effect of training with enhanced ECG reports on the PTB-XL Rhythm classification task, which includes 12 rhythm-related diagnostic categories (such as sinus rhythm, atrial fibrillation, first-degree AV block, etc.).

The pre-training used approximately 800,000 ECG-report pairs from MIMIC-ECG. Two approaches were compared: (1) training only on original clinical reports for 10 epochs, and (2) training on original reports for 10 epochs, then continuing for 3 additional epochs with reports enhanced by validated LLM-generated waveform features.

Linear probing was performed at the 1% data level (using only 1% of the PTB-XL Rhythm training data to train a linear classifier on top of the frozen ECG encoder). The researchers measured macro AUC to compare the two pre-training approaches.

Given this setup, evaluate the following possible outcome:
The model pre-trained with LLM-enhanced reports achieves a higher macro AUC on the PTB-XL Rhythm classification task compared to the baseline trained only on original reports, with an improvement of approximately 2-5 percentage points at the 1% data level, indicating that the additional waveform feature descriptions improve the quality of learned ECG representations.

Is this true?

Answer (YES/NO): NO